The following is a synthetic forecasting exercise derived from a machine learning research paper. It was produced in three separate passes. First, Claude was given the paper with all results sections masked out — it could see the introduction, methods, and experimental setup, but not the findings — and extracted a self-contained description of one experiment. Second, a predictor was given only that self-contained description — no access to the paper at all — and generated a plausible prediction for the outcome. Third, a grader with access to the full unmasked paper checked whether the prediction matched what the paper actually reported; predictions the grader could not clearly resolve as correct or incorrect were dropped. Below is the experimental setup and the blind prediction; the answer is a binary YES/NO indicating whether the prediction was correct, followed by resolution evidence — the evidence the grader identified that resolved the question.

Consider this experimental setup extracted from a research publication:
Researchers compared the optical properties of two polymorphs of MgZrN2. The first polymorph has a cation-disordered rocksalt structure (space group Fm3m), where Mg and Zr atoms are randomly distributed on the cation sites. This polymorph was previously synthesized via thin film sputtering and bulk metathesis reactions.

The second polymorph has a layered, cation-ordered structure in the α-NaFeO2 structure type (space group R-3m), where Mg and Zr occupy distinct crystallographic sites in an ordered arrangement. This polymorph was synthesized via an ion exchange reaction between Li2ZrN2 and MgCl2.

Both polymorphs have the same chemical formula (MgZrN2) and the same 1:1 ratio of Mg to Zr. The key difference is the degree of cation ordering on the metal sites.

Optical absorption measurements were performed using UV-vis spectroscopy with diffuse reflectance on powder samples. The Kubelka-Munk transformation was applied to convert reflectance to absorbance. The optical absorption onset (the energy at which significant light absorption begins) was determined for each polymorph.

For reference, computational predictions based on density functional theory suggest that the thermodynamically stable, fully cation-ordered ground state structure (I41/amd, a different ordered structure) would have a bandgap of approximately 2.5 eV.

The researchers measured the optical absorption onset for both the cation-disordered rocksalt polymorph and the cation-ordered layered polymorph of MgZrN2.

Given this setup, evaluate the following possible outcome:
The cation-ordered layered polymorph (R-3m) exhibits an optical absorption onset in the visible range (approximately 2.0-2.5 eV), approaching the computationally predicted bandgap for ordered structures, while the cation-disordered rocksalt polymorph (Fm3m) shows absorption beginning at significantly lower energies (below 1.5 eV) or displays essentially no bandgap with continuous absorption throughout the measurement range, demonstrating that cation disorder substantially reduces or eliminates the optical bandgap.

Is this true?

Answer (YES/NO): NO